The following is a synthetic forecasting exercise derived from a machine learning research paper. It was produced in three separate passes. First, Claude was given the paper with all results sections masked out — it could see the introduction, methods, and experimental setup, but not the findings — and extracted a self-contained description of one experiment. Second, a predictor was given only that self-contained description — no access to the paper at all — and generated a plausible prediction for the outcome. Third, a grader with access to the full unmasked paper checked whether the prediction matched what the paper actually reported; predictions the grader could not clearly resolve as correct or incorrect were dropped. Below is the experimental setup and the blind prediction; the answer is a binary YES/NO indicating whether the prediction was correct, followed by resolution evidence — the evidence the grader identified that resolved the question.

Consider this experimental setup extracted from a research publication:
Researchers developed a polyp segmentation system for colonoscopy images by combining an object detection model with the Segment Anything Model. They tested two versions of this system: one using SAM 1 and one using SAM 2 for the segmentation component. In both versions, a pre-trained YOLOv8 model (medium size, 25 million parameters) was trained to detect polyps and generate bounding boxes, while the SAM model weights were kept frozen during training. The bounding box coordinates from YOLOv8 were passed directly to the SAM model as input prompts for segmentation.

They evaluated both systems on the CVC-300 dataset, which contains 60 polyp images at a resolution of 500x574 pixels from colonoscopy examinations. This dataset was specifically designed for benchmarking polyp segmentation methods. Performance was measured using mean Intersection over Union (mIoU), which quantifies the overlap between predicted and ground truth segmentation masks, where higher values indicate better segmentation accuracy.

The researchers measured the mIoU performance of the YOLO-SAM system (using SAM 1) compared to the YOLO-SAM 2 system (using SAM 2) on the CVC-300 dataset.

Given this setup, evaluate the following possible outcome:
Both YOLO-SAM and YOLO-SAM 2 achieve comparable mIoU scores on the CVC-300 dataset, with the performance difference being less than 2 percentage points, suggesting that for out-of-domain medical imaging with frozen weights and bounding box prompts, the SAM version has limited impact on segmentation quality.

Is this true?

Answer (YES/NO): NO